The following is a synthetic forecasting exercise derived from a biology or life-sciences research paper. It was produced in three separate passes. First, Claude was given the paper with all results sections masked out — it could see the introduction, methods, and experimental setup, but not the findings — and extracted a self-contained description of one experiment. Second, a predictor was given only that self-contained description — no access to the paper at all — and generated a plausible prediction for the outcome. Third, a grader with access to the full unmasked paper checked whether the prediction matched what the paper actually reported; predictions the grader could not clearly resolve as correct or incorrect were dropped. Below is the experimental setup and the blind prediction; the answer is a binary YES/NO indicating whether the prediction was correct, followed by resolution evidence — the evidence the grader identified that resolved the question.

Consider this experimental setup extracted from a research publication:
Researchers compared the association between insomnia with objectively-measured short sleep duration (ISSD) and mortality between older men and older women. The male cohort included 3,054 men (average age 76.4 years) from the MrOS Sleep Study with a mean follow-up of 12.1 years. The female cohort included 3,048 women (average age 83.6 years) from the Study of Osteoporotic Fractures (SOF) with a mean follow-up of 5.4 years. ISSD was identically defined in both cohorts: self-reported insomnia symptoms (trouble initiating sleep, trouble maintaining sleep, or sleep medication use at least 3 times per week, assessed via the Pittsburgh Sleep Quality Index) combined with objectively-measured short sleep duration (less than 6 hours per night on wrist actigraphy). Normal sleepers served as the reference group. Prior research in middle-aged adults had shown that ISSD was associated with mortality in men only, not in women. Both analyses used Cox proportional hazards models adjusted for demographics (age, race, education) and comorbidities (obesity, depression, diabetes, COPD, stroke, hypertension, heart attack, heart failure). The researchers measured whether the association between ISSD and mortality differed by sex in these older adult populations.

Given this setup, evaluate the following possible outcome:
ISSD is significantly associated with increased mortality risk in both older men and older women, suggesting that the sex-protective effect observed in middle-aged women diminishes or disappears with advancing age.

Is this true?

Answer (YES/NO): NO